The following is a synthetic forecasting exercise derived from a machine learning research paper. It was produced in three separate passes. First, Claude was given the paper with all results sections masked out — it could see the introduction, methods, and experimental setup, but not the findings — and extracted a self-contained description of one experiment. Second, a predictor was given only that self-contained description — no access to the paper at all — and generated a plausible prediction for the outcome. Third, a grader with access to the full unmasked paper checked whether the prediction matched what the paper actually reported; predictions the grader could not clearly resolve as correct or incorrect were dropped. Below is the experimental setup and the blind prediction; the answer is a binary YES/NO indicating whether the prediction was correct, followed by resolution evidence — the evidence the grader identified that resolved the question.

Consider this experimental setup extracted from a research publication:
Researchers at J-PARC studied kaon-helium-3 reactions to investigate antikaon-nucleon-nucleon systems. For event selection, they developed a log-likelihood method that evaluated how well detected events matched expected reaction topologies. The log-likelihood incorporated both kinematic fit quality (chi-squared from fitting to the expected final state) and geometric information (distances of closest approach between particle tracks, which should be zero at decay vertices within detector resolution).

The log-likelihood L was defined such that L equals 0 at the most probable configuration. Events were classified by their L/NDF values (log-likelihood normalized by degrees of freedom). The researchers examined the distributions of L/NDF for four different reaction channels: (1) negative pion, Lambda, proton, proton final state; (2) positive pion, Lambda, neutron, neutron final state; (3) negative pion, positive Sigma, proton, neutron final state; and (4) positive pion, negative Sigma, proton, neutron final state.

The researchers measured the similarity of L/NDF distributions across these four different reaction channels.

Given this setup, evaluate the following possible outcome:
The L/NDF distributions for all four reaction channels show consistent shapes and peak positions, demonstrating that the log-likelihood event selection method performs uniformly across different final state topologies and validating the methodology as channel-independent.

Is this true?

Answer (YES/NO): YES